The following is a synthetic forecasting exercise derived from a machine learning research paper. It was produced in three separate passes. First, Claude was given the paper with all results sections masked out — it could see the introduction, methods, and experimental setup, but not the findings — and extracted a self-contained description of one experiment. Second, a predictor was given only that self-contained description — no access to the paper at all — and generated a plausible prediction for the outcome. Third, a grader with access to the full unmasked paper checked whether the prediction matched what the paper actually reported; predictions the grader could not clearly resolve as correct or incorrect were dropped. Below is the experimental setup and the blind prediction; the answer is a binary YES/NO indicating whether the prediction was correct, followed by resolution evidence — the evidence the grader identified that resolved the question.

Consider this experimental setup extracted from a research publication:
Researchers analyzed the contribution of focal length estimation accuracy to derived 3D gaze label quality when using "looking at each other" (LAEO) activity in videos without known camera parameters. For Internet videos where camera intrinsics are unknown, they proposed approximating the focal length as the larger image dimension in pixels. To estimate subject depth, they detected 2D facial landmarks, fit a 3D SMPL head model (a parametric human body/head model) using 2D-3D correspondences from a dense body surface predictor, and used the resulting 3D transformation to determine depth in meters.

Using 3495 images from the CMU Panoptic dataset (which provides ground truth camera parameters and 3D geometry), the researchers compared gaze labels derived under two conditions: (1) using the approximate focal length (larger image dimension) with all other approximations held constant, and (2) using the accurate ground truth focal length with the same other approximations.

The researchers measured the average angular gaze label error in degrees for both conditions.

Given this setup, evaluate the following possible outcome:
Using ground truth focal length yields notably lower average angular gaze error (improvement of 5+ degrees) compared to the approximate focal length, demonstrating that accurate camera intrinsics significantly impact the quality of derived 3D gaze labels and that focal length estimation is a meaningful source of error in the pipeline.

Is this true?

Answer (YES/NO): NO